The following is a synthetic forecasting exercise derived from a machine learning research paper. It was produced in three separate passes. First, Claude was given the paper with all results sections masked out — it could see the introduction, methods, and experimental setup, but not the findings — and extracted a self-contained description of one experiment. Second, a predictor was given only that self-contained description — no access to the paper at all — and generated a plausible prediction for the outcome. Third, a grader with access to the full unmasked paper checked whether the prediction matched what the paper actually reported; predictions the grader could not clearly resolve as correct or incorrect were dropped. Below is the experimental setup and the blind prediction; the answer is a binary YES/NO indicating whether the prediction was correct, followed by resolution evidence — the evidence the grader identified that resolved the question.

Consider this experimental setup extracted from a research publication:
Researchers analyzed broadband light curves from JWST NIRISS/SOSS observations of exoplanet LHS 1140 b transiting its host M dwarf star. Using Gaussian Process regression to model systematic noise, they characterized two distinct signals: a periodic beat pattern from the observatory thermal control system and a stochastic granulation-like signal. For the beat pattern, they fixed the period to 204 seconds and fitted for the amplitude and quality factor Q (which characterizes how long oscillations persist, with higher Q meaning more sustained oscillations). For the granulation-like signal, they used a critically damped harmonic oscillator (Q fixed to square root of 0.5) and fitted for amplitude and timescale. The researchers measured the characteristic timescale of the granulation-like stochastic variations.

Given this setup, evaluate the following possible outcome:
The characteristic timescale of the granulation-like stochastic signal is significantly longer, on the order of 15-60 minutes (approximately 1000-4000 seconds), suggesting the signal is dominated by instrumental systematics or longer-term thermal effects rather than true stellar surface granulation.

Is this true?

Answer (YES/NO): NO